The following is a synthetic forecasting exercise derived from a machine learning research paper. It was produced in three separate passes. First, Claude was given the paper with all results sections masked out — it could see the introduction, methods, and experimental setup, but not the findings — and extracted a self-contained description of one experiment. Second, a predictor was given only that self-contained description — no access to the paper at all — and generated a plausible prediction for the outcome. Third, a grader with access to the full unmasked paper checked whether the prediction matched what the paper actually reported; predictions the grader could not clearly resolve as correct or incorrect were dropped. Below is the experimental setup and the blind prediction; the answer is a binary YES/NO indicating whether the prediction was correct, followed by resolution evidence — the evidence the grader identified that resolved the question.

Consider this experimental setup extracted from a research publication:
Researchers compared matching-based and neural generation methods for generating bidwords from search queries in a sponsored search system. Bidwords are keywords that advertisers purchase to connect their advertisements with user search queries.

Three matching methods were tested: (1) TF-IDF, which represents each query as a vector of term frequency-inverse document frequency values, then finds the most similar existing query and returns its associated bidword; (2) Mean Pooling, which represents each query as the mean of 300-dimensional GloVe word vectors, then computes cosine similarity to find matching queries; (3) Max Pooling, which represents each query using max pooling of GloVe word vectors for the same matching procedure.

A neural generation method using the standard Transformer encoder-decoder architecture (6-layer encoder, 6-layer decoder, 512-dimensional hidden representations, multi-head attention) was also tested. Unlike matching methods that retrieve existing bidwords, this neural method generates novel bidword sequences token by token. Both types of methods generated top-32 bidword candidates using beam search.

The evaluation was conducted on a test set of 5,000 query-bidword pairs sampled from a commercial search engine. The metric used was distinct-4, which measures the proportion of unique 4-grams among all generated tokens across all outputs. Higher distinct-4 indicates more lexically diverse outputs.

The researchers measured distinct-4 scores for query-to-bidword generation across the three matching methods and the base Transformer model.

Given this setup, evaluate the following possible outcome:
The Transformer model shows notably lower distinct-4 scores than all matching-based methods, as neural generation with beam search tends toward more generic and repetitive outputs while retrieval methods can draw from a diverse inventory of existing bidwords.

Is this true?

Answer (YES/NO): NO